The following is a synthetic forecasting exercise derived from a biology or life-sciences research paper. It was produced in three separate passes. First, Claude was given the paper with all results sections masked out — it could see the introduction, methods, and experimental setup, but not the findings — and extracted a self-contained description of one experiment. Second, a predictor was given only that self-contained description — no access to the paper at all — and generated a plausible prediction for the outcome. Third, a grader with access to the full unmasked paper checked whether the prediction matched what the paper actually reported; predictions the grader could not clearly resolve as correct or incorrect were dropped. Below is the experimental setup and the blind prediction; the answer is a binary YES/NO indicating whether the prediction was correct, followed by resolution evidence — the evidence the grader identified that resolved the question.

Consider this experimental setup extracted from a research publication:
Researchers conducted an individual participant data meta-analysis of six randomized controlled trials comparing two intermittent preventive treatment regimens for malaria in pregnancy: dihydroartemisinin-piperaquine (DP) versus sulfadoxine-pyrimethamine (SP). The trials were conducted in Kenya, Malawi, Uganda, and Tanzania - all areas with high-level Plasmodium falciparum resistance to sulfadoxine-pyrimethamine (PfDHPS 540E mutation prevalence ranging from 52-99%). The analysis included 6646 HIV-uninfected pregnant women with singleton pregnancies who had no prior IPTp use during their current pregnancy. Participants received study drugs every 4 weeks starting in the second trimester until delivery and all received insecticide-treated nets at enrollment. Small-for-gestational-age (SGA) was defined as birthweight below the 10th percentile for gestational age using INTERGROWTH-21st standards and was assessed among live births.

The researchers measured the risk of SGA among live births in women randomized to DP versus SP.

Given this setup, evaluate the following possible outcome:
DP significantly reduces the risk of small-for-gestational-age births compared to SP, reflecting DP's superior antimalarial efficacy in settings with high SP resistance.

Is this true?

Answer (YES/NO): NO